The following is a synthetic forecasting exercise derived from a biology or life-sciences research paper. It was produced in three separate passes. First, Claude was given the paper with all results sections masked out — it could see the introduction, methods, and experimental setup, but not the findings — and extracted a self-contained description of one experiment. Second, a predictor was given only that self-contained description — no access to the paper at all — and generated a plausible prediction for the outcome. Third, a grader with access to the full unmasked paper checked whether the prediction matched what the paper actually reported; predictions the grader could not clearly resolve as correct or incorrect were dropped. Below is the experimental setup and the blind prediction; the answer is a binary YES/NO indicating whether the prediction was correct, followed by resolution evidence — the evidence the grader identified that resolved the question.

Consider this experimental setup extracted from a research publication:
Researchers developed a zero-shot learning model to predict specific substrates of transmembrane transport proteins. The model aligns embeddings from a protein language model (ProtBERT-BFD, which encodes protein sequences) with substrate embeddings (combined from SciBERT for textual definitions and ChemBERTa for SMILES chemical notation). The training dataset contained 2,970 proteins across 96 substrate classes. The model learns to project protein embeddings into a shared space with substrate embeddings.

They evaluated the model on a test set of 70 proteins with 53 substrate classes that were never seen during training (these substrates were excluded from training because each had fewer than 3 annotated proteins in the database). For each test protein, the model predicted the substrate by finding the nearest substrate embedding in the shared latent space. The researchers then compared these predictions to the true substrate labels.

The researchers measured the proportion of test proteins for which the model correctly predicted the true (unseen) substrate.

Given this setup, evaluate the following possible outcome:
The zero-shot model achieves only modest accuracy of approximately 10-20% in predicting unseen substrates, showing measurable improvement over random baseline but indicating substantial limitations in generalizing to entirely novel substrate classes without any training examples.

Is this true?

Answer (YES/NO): NO